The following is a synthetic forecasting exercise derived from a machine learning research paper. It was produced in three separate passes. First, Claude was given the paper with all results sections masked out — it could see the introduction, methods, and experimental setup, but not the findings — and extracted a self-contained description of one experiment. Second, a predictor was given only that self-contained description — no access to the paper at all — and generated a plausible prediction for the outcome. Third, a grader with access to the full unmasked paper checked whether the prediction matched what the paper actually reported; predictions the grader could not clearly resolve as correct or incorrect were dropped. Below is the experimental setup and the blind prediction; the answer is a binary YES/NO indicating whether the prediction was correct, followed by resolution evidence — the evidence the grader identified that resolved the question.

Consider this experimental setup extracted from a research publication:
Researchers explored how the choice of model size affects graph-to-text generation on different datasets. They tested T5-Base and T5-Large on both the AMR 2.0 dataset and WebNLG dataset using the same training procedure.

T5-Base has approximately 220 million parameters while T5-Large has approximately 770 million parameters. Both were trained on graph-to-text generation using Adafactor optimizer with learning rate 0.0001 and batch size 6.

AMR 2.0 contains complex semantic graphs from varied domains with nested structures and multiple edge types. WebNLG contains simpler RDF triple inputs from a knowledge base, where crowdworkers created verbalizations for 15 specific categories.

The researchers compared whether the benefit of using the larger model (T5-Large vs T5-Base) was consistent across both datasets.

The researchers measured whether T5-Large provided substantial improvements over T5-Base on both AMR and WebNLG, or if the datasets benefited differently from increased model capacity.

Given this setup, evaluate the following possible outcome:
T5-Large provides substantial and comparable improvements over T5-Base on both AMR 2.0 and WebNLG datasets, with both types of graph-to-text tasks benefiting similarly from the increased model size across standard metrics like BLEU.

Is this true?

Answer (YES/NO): NO